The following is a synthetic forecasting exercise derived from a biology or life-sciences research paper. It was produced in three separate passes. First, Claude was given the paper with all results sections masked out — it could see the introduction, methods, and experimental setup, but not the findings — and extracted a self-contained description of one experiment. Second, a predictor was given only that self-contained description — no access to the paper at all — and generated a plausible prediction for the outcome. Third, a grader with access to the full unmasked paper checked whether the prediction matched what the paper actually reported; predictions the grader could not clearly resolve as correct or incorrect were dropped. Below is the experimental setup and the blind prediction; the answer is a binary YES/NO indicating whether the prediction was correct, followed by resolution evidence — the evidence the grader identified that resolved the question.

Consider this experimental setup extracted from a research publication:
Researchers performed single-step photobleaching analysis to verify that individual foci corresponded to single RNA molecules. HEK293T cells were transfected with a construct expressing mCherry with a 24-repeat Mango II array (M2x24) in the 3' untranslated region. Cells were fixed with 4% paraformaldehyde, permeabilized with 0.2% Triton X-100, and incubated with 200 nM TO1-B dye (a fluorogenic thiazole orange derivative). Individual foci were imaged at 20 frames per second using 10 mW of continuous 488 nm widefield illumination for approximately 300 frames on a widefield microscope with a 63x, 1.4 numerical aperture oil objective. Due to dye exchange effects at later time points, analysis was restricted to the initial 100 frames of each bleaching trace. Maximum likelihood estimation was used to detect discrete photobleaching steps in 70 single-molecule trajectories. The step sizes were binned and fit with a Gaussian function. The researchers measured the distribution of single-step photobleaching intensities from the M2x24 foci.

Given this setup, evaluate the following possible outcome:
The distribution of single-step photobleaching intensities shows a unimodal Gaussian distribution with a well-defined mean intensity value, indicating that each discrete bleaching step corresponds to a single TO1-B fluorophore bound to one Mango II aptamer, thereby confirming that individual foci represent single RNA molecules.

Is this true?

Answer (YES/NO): YES